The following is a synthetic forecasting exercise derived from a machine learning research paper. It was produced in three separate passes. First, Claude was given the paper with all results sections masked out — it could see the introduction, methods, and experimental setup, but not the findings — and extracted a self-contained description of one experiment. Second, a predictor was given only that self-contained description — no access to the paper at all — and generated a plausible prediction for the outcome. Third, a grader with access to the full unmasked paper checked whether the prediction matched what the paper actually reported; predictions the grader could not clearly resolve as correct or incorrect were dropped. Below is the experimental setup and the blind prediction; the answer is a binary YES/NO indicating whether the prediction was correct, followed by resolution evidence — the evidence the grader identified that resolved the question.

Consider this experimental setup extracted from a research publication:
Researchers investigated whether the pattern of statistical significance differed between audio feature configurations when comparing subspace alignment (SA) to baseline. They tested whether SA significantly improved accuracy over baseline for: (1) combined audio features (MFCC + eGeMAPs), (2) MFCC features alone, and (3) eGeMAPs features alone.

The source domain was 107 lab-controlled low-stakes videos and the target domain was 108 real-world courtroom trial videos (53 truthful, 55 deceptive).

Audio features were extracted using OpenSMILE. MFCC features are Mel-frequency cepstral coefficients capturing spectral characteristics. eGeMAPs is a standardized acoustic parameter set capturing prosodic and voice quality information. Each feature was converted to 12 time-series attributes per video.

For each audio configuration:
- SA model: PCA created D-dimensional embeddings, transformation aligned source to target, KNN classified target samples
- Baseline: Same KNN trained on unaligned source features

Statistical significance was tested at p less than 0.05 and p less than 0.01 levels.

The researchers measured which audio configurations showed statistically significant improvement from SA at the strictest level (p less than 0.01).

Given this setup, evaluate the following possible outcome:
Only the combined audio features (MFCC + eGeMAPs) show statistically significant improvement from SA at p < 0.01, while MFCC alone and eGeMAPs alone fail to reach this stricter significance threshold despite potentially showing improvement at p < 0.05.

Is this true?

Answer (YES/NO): NO